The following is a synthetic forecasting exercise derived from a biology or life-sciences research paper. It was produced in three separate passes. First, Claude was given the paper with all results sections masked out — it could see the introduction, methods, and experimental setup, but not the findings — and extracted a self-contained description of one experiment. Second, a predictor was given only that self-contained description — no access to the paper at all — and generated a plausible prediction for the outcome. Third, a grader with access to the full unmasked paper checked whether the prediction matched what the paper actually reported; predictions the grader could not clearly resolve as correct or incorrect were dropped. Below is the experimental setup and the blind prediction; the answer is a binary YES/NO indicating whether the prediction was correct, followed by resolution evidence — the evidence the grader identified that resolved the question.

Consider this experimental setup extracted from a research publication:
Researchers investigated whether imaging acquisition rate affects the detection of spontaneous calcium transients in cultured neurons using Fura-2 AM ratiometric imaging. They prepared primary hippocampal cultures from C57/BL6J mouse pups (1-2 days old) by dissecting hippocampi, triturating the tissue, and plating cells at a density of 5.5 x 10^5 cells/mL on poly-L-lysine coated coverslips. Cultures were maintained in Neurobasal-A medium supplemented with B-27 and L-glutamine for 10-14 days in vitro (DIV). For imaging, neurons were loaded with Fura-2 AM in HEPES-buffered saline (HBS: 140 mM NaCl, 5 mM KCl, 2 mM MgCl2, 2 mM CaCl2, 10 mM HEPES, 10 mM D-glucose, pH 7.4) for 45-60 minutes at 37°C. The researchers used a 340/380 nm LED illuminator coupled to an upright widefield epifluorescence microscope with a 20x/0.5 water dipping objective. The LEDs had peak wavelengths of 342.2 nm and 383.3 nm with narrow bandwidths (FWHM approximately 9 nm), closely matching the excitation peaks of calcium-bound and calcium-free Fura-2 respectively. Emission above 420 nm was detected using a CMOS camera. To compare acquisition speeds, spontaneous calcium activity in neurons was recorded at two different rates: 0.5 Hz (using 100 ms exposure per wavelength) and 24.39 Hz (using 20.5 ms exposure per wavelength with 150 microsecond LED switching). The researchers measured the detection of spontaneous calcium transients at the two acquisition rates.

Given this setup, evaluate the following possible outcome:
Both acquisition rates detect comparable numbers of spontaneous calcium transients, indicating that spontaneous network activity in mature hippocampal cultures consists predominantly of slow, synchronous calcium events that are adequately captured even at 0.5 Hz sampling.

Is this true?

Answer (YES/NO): NO